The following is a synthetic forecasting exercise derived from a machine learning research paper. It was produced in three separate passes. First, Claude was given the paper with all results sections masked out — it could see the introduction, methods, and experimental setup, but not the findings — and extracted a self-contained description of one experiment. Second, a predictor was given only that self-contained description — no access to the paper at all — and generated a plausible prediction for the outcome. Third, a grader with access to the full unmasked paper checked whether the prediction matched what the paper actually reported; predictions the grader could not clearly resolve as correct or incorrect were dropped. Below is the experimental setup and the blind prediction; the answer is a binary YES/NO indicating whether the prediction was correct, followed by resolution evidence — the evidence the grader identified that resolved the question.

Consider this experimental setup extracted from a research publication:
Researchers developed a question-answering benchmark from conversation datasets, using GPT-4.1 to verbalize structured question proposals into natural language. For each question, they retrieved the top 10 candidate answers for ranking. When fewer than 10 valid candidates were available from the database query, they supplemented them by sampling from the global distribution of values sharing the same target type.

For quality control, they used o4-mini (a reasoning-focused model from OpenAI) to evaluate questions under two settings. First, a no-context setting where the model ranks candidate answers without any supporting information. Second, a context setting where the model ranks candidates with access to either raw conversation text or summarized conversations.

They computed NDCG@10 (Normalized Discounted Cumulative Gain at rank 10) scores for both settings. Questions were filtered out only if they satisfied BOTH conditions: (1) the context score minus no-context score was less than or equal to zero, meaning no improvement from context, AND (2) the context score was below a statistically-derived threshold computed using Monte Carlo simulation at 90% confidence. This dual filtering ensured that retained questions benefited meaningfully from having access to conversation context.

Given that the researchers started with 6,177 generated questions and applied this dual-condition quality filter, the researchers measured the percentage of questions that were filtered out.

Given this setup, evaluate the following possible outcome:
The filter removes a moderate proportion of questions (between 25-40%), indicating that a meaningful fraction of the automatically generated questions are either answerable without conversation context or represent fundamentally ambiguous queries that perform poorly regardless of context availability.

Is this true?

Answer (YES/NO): NO